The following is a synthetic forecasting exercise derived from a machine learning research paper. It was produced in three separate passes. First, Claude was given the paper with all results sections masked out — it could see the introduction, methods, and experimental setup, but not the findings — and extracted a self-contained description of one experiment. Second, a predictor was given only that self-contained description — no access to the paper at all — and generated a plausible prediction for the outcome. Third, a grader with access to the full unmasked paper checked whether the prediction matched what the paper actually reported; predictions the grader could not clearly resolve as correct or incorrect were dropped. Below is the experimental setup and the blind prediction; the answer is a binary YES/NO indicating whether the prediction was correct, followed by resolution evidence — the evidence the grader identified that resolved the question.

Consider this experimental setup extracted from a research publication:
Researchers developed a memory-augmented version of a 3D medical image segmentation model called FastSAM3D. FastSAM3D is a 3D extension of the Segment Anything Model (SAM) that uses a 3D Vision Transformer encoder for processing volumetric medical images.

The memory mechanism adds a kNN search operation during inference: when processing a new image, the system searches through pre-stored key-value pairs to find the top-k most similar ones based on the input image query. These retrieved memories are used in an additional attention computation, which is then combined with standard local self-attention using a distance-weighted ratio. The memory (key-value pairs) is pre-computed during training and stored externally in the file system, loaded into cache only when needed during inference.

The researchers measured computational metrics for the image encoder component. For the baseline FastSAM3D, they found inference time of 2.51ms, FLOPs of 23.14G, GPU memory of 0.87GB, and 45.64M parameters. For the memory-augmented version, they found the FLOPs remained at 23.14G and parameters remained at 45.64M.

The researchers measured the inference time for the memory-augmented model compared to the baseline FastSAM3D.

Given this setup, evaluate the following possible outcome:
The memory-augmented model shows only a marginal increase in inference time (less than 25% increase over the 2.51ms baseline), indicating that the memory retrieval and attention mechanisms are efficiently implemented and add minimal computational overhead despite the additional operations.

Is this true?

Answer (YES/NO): NO